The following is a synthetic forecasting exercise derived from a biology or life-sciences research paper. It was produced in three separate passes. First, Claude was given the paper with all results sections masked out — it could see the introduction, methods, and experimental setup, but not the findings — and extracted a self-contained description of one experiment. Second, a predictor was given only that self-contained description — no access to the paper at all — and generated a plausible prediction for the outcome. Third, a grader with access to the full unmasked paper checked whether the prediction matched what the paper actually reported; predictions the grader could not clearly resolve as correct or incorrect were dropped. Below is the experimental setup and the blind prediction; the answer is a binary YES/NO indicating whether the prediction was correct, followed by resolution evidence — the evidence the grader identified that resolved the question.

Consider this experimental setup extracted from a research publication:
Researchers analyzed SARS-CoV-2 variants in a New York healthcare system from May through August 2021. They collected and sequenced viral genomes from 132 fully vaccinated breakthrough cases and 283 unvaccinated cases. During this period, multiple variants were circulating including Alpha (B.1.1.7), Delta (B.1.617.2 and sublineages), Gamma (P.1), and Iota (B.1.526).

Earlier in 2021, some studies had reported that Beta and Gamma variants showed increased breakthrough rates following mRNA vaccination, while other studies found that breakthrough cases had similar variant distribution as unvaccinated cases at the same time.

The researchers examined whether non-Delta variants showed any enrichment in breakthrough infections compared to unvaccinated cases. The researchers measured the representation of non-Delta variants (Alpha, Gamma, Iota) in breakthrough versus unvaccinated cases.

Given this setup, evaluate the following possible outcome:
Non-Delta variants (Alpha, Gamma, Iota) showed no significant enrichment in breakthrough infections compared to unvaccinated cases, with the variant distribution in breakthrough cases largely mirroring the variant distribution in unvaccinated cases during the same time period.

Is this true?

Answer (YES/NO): NO